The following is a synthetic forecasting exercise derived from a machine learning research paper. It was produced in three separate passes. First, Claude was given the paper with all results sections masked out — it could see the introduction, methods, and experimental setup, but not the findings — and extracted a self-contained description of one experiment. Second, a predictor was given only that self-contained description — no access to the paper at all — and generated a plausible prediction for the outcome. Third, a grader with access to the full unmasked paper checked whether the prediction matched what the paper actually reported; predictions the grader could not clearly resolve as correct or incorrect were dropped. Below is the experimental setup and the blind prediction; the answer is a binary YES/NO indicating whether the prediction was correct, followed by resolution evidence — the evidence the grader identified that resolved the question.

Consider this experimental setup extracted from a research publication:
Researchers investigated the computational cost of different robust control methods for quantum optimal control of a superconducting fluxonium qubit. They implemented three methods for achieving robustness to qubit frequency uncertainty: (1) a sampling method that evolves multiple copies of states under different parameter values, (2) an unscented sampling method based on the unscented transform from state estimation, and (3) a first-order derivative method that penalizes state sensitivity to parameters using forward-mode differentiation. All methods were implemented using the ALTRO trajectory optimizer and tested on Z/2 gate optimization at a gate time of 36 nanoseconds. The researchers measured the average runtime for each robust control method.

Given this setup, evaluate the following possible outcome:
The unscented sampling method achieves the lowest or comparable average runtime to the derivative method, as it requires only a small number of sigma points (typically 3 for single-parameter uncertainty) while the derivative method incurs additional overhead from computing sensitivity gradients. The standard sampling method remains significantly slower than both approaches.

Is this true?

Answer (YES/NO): NO